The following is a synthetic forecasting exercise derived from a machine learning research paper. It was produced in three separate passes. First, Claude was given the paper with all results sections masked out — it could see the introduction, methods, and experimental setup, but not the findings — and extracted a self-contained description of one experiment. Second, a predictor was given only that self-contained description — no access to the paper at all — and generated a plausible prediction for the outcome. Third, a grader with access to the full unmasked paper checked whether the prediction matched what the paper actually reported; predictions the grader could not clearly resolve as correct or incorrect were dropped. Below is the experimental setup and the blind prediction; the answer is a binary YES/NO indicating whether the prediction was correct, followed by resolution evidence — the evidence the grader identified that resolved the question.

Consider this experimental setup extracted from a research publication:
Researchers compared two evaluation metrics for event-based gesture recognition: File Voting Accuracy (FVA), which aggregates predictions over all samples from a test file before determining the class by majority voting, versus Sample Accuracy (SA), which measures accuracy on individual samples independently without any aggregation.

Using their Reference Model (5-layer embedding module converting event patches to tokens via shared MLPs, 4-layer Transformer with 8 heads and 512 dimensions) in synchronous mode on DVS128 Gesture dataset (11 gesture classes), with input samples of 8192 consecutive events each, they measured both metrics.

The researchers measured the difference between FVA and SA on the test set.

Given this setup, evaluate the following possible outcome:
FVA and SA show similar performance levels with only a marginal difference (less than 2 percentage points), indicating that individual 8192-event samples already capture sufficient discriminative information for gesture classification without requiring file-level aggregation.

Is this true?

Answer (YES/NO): NO